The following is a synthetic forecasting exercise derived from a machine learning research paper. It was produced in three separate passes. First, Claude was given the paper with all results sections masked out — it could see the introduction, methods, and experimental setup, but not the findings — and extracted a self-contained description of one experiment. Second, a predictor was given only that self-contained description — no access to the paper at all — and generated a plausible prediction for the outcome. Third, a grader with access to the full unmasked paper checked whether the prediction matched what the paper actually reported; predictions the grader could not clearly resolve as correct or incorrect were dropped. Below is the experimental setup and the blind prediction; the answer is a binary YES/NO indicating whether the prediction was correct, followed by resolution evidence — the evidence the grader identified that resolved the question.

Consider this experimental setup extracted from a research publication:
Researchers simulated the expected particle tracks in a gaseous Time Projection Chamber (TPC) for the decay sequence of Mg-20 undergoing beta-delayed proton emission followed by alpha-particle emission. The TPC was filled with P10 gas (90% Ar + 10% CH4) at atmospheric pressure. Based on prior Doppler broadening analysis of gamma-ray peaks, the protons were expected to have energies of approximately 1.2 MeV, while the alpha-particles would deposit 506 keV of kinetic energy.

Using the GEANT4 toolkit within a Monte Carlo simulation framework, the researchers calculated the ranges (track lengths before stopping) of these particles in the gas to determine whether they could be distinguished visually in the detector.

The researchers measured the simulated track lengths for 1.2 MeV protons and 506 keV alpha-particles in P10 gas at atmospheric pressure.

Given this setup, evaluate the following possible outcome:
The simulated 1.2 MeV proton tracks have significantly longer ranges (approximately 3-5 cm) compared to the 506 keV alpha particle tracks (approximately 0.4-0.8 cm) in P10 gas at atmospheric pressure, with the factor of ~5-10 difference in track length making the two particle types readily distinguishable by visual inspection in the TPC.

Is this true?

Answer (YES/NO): NO